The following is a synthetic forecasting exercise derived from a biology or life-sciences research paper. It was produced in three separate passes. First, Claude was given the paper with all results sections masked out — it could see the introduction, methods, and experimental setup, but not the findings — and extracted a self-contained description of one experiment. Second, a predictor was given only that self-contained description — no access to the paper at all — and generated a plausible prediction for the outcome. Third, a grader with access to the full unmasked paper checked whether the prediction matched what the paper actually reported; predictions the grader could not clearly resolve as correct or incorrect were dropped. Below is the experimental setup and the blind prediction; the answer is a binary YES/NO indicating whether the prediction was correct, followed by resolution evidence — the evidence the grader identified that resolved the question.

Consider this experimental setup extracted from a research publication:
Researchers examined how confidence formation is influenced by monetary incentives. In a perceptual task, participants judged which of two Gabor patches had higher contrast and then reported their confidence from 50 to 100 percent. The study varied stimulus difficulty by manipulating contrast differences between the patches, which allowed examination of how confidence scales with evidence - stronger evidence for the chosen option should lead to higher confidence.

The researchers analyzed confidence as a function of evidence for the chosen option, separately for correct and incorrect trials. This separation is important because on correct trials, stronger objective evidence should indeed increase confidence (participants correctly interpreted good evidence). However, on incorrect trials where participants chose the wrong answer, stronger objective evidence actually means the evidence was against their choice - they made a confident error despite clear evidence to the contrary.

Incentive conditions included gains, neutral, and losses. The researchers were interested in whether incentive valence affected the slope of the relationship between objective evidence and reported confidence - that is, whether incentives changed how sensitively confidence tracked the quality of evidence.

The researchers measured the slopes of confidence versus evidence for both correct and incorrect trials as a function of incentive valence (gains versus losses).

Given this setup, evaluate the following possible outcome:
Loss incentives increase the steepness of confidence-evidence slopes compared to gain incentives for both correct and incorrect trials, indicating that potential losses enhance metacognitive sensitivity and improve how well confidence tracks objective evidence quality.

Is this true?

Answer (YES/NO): NO